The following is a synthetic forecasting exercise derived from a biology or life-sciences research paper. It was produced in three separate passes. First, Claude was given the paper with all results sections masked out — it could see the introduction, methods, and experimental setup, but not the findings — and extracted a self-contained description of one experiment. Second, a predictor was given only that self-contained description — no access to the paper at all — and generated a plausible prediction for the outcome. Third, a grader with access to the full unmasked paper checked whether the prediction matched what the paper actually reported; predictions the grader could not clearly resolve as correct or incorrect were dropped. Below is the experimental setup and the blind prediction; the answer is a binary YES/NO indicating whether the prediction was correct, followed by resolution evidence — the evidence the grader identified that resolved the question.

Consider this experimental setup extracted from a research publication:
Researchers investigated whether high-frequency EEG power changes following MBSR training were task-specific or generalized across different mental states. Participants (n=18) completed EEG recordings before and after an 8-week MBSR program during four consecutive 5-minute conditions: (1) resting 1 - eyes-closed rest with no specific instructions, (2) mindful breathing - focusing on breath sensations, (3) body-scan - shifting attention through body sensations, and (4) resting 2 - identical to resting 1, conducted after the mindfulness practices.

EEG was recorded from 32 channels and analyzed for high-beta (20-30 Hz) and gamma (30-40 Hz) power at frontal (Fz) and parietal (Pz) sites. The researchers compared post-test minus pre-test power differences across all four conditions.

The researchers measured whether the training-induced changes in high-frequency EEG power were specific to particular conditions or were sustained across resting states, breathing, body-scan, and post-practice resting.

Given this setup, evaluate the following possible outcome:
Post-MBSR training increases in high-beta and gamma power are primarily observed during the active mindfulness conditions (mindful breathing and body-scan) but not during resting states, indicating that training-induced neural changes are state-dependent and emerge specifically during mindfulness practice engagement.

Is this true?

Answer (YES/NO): NO